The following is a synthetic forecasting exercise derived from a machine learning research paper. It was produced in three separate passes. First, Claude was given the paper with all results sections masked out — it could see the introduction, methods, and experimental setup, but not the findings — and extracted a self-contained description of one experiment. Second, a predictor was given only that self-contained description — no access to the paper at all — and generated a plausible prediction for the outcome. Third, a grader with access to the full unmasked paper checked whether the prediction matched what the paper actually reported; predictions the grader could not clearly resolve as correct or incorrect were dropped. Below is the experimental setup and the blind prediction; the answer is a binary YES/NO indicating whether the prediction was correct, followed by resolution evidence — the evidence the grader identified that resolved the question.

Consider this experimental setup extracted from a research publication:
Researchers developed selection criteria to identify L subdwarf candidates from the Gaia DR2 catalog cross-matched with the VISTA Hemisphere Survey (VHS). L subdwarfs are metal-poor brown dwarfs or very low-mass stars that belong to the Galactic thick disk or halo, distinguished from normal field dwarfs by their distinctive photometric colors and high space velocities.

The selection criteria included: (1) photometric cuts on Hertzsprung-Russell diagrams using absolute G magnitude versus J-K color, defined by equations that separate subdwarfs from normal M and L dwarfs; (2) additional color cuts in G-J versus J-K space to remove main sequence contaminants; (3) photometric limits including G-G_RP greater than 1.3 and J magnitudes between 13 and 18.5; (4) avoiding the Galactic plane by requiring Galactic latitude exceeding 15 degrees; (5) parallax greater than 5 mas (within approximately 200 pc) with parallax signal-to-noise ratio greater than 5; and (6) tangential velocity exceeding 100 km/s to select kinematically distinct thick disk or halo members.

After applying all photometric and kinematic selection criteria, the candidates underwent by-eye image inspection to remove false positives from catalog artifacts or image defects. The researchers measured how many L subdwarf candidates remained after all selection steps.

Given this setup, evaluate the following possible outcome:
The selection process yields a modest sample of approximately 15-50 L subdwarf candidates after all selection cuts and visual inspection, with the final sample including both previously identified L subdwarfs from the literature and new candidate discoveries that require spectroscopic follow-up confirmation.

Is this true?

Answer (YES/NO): NO